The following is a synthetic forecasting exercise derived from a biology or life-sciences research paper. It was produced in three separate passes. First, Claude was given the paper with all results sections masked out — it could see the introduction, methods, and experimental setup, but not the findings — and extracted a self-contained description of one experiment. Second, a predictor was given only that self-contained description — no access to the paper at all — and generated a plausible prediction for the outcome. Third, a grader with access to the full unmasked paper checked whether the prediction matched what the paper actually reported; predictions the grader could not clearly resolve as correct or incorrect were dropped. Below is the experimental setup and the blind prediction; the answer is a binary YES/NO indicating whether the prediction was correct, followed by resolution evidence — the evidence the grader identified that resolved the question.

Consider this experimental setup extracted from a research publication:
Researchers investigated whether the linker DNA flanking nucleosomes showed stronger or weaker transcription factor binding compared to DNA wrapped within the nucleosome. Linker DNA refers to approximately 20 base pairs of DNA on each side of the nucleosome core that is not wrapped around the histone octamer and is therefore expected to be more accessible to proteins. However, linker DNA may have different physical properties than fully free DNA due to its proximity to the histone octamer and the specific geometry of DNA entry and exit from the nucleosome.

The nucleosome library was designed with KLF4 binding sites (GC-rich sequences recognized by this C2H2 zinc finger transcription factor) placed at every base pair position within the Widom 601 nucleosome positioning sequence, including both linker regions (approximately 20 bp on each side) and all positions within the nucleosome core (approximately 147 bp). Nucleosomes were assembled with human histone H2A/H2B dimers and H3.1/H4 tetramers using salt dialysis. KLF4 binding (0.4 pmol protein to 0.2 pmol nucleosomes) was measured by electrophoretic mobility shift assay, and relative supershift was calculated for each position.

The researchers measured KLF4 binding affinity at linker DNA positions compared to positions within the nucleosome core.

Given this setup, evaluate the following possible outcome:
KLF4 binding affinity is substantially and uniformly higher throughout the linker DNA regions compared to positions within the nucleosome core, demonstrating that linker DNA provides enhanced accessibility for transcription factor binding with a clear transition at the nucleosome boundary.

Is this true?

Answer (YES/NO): NO